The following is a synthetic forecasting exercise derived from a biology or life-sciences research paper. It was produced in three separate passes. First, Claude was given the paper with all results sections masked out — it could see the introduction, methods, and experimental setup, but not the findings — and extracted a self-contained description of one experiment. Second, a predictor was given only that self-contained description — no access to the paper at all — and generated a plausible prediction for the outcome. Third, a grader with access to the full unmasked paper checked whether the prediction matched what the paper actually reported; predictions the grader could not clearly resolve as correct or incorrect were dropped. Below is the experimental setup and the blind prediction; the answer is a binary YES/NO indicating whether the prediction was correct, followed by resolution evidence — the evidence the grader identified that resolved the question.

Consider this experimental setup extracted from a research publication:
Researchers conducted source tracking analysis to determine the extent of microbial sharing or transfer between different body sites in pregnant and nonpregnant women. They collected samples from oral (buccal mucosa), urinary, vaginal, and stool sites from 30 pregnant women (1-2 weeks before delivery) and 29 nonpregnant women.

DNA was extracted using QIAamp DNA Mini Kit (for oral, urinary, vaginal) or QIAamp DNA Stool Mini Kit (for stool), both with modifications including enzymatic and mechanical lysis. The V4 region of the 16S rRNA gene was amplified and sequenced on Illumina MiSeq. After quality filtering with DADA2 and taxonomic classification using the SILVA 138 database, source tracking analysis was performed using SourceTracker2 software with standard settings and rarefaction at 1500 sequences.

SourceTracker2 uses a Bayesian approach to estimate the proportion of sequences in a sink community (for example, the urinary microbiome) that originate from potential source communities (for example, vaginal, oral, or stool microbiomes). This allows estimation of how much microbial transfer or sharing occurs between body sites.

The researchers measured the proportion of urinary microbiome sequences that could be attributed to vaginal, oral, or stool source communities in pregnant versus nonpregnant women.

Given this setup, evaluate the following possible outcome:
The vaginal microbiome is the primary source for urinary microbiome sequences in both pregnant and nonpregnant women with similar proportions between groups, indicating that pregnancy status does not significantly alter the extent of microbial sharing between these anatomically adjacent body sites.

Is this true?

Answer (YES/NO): NO